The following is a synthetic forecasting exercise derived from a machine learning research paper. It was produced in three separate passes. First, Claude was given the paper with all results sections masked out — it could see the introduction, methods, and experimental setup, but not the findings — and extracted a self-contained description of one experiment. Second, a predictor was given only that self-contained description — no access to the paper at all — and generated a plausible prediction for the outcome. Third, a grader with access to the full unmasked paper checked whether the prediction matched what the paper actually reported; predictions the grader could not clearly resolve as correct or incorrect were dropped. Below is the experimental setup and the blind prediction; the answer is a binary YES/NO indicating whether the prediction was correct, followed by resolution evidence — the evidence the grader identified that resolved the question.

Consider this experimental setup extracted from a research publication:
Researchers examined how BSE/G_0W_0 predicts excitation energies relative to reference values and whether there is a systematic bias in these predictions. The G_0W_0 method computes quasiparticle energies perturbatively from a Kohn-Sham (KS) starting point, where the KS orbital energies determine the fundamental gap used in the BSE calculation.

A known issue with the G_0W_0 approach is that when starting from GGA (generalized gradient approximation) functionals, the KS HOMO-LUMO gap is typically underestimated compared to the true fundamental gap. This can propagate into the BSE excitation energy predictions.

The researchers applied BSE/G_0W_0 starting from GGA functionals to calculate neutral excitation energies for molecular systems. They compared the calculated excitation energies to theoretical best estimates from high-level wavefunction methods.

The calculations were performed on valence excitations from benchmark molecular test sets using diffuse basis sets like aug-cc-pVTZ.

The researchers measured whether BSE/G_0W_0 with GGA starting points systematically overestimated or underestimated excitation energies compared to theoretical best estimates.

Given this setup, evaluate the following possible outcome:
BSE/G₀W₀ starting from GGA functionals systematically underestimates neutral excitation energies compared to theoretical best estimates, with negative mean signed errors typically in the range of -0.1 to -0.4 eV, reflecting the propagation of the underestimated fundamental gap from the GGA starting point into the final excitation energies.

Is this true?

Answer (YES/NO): NO